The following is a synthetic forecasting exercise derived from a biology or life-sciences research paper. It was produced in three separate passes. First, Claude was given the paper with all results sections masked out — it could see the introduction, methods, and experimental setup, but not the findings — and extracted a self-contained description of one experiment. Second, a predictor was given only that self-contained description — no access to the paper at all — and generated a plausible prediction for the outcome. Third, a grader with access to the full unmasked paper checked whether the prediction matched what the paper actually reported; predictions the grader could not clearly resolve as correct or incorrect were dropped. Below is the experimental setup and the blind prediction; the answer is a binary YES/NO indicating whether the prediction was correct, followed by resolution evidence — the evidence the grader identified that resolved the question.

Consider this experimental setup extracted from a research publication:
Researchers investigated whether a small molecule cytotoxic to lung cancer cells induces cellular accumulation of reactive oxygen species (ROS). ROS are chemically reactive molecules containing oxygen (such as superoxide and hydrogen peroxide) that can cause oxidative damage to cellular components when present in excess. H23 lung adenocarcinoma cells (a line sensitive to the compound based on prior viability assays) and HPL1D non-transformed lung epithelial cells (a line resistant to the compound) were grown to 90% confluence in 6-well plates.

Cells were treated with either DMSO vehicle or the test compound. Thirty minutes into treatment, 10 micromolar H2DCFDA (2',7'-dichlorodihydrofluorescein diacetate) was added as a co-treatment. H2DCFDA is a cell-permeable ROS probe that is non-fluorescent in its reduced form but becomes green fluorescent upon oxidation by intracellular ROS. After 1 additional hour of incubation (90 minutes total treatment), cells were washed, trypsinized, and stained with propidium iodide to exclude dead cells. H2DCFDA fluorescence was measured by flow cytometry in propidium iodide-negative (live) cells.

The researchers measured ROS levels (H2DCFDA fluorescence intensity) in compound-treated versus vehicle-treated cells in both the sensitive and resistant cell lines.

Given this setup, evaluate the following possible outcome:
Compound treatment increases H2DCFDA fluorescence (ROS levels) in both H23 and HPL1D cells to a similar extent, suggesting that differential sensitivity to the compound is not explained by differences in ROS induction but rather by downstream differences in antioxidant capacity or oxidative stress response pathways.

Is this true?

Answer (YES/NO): NO